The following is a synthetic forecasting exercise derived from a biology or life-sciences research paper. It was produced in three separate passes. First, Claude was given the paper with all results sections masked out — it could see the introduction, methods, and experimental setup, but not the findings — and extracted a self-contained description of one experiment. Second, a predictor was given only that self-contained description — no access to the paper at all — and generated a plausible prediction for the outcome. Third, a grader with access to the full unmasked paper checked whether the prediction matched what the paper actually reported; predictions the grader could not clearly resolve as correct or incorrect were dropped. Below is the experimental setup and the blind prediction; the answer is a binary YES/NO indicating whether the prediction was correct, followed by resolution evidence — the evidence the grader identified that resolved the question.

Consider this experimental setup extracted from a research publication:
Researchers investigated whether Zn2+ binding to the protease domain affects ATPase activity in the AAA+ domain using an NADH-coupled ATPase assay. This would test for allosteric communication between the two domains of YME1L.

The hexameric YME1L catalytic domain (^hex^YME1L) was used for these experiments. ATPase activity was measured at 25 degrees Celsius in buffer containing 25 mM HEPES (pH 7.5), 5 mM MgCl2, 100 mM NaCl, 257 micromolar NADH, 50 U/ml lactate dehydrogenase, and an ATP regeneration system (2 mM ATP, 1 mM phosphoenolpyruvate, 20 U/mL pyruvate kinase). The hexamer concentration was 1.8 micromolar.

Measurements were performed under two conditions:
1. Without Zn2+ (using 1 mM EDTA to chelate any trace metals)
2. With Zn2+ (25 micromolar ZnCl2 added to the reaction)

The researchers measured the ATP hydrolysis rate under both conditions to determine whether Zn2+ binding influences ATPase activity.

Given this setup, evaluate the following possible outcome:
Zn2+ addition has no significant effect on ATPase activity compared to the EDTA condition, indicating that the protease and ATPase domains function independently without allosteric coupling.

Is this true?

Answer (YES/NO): NO